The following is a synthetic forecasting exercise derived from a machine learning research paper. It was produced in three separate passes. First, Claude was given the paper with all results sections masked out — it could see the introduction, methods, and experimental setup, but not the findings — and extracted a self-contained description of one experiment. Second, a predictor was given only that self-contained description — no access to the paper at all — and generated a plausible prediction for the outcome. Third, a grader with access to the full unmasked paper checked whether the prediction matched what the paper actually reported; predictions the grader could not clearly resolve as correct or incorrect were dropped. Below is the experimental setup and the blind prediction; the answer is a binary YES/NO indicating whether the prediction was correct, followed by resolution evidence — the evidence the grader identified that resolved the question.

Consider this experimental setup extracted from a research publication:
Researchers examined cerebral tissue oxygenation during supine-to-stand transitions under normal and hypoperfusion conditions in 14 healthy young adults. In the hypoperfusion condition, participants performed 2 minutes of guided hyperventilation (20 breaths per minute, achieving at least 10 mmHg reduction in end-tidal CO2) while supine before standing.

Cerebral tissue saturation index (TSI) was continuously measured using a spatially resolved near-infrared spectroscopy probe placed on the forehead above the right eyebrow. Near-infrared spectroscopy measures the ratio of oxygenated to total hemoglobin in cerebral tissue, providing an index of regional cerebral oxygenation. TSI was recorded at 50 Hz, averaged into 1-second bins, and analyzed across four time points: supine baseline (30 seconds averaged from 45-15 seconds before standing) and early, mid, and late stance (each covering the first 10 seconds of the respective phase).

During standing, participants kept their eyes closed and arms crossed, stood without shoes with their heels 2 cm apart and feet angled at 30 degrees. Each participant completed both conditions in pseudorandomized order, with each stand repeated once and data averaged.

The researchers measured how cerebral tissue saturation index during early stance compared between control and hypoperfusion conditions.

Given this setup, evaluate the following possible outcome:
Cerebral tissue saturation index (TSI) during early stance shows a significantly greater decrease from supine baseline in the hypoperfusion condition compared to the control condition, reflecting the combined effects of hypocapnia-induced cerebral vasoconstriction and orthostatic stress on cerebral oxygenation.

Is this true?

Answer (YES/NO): NO